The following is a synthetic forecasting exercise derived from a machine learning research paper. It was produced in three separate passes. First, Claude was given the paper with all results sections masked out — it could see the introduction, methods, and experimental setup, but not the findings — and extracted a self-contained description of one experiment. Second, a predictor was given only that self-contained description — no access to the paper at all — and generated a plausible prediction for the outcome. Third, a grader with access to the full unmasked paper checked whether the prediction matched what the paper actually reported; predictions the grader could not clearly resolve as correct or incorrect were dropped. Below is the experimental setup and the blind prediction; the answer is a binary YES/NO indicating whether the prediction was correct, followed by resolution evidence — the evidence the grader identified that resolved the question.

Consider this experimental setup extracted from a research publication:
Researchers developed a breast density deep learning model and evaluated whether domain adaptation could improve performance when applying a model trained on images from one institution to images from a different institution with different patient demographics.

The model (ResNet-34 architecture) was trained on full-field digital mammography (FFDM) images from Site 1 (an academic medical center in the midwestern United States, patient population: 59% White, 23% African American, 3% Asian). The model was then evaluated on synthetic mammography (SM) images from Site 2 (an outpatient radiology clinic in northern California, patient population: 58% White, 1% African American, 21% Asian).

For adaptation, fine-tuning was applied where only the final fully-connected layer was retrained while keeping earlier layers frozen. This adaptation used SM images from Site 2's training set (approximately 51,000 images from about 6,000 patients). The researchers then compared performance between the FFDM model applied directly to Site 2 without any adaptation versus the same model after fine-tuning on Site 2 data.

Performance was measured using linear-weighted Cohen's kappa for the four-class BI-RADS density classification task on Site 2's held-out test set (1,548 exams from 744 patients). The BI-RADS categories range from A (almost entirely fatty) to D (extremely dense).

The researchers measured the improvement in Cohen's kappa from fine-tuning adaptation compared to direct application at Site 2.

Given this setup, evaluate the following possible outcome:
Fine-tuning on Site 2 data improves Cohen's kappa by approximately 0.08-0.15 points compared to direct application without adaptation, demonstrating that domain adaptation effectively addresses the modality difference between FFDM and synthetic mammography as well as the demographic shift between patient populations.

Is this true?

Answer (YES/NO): NO